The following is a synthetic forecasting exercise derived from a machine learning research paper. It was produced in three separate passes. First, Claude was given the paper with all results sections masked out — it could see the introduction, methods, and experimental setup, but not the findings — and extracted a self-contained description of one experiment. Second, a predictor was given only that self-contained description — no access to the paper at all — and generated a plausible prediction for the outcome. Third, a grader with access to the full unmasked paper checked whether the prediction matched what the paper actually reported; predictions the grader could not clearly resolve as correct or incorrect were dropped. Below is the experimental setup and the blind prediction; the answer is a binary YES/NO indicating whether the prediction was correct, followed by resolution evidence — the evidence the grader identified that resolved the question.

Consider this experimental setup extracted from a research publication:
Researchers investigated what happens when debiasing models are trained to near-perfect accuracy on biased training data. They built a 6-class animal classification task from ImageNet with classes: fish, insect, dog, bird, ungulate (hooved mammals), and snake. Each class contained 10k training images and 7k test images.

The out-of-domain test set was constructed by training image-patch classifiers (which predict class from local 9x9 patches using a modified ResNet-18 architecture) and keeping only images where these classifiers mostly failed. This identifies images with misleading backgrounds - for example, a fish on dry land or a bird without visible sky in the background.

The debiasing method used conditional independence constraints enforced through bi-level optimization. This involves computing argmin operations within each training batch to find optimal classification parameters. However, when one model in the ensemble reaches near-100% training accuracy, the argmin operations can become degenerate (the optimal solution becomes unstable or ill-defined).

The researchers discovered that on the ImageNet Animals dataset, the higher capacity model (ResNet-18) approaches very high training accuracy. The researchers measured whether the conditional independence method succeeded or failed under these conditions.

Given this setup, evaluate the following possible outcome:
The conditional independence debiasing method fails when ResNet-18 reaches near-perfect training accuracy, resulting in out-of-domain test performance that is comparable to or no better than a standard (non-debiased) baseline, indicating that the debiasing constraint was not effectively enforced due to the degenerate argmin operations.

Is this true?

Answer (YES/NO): NO